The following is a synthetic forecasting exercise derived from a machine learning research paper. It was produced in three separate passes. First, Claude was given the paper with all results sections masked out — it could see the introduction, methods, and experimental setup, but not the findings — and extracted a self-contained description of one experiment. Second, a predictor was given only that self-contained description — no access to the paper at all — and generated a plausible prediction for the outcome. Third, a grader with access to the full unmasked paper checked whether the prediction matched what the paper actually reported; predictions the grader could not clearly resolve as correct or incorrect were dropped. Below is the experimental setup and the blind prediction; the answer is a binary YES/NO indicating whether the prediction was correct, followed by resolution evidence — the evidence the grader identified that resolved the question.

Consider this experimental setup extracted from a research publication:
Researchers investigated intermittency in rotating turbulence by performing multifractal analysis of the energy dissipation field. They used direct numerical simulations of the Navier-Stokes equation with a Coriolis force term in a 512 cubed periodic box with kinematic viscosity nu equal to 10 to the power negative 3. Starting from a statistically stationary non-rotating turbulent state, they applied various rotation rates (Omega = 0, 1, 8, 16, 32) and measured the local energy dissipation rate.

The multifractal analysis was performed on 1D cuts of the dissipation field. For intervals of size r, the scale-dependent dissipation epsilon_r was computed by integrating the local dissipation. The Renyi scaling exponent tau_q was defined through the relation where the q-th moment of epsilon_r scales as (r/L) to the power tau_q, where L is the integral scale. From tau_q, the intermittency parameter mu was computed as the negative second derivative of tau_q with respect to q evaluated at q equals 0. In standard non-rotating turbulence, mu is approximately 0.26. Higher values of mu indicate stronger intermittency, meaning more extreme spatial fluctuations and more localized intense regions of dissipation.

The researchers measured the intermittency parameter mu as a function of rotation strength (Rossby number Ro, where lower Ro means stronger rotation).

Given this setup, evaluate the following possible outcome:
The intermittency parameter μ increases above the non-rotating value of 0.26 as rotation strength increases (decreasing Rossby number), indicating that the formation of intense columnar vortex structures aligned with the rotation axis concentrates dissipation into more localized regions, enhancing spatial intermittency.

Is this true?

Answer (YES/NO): NO